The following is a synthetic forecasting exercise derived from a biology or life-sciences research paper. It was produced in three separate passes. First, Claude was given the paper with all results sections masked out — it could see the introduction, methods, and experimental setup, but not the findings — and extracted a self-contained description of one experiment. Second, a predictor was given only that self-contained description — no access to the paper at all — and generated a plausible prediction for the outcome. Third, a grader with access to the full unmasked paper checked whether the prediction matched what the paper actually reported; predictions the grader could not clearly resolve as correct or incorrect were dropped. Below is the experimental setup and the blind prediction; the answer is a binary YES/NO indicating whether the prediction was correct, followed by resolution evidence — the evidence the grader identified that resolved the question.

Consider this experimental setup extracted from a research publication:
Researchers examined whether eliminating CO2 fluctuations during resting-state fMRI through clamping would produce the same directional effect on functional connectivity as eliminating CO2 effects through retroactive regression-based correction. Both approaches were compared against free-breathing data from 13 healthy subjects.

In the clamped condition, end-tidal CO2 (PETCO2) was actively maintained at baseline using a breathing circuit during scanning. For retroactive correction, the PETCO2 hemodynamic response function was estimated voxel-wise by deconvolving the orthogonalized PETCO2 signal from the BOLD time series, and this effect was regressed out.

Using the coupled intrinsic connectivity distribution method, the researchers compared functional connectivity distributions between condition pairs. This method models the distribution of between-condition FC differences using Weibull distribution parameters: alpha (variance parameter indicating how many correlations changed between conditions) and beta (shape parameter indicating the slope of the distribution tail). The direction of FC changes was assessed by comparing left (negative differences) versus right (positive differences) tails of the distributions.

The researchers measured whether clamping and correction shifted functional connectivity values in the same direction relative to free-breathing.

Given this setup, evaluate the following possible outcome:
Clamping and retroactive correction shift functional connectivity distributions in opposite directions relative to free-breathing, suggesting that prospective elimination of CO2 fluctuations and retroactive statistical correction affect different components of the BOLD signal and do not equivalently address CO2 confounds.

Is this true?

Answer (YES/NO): NO